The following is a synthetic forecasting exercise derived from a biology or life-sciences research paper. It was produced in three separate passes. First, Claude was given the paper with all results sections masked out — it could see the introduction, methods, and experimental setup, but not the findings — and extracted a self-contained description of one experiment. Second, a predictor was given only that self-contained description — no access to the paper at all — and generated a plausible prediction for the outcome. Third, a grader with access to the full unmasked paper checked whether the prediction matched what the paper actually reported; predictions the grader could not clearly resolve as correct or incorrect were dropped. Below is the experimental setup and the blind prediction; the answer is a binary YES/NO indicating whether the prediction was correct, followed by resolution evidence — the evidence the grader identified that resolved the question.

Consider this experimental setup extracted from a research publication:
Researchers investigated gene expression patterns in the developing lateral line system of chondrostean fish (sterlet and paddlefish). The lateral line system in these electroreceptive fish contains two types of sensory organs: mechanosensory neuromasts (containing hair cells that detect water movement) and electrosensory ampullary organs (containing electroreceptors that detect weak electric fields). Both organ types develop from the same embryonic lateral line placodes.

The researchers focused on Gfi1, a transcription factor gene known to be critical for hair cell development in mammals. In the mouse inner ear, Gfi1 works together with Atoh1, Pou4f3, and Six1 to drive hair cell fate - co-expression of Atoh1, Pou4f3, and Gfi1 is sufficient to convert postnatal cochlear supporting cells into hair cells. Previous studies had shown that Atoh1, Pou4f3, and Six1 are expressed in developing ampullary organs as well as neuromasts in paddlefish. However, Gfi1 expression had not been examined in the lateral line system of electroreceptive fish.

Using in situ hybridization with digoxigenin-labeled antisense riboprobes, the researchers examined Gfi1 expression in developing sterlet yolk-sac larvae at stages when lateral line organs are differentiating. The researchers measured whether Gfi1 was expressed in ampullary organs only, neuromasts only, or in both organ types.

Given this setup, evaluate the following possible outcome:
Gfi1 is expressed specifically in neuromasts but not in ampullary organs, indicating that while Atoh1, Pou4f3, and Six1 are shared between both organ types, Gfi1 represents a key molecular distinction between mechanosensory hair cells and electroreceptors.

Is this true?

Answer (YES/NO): NO